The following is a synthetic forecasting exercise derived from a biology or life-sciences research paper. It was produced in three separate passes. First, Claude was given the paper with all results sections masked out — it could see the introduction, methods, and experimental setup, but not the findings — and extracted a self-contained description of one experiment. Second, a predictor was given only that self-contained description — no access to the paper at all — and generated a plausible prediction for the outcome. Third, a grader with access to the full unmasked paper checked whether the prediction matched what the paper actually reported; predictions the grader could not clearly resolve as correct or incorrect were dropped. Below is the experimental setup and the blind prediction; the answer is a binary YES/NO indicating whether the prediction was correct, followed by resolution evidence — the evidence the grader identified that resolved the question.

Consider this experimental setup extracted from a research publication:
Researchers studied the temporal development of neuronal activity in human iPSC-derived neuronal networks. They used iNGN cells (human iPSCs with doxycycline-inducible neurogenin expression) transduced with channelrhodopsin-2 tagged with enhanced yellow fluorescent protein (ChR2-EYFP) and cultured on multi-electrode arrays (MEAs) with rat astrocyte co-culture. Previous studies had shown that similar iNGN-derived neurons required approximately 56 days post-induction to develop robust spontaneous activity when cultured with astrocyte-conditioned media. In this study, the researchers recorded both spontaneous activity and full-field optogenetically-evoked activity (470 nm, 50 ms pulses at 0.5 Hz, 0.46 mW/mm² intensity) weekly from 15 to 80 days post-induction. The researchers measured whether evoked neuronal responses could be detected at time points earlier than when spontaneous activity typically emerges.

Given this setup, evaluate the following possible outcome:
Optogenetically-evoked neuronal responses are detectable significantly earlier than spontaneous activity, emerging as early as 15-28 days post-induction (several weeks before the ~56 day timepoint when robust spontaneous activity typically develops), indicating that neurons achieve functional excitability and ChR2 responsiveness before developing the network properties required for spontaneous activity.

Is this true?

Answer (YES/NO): YES